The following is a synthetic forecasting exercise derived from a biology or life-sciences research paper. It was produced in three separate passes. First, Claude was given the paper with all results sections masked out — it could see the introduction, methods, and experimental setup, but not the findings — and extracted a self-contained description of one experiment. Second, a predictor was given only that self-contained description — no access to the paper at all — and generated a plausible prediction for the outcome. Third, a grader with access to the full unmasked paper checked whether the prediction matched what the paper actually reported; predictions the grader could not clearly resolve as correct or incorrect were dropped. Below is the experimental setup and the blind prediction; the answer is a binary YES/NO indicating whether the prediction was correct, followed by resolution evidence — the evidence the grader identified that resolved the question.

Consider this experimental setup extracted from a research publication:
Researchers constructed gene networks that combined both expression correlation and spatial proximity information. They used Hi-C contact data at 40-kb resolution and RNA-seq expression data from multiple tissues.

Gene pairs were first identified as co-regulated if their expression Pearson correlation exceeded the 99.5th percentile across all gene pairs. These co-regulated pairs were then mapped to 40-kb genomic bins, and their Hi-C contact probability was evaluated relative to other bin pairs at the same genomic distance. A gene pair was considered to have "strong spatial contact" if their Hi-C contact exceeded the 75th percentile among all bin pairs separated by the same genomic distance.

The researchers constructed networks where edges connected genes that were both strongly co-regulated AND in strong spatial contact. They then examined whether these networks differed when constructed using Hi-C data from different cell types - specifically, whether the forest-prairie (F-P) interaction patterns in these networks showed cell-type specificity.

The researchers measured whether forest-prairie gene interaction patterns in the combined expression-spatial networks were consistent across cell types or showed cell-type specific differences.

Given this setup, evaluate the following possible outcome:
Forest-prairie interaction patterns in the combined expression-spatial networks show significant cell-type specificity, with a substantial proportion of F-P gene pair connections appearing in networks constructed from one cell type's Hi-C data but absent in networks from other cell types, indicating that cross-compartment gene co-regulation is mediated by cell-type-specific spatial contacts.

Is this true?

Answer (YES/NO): YES